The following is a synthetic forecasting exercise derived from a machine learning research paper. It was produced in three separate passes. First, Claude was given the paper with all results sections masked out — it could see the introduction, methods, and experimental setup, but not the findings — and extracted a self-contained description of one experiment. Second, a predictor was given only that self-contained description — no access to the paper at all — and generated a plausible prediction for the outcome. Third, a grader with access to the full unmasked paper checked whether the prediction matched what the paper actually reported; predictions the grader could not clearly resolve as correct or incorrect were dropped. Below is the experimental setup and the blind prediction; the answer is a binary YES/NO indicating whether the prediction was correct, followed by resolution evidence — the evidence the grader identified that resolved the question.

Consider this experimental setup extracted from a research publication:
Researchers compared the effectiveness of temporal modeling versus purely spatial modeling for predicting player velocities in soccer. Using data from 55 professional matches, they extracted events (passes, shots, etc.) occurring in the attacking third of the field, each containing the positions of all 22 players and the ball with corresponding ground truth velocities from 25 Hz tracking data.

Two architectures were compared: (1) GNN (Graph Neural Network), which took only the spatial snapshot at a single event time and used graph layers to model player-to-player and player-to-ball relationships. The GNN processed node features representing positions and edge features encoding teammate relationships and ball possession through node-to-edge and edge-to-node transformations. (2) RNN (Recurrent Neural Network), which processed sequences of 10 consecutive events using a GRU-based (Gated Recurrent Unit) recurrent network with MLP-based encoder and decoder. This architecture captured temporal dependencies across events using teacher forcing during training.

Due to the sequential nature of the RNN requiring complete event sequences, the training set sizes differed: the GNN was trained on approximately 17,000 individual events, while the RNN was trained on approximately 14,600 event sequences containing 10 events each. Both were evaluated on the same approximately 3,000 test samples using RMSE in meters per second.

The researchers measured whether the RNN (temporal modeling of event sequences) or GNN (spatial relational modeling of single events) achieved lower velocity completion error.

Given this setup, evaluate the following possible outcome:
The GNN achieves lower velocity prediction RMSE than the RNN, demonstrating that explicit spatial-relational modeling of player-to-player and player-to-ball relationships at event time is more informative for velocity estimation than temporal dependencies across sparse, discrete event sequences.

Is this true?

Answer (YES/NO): NO